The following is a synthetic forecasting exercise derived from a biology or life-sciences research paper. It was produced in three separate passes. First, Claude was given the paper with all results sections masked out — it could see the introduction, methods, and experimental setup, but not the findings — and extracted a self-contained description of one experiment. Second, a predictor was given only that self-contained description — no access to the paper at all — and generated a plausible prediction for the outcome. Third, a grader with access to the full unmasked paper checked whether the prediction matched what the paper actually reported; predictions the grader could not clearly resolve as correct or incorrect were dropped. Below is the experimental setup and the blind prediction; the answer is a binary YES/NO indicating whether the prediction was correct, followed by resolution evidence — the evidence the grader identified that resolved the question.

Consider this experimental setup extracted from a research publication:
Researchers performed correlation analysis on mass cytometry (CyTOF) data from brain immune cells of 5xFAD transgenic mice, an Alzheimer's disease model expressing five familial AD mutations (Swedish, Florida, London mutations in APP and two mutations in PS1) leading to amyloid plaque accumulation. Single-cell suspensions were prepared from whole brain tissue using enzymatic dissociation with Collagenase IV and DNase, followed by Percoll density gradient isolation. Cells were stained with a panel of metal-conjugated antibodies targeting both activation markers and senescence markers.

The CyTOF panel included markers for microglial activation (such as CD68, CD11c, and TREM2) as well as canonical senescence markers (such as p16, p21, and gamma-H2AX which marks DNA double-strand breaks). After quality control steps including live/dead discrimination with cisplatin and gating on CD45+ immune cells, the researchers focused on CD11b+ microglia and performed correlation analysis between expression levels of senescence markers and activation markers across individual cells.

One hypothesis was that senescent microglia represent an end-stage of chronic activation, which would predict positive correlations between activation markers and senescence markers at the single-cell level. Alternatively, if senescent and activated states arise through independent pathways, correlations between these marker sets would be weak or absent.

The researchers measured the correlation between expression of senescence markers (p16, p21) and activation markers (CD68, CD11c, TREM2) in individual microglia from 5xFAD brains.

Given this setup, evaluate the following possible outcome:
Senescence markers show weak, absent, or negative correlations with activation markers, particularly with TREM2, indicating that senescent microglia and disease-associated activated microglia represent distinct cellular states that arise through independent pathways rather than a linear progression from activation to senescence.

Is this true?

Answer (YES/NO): NO